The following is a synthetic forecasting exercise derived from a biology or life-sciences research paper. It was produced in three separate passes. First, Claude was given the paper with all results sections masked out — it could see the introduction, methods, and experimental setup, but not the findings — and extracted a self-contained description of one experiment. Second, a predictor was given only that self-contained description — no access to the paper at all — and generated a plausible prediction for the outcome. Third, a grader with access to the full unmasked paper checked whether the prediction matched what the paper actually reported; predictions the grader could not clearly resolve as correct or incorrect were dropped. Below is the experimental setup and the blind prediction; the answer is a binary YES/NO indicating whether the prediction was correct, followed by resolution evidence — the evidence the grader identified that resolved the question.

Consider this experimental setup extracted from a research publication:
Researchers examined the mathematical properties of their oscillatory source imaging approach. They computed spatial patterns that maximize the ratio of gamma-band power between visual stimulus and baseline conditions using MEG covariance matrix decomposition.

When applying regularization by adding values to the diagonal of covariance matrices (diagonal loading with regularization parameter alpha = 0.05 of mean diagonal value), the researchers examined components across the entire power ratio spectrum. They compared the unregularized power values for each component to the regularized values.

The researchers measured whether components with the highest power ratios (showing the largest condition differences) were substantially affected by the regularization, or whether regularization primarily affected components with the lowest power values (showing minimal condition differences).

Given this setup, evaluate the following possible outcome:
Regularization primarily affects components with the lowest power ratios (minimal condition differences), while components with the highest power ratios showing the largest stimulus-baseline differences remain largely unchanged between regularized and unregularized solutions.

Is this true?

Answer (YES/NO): YES